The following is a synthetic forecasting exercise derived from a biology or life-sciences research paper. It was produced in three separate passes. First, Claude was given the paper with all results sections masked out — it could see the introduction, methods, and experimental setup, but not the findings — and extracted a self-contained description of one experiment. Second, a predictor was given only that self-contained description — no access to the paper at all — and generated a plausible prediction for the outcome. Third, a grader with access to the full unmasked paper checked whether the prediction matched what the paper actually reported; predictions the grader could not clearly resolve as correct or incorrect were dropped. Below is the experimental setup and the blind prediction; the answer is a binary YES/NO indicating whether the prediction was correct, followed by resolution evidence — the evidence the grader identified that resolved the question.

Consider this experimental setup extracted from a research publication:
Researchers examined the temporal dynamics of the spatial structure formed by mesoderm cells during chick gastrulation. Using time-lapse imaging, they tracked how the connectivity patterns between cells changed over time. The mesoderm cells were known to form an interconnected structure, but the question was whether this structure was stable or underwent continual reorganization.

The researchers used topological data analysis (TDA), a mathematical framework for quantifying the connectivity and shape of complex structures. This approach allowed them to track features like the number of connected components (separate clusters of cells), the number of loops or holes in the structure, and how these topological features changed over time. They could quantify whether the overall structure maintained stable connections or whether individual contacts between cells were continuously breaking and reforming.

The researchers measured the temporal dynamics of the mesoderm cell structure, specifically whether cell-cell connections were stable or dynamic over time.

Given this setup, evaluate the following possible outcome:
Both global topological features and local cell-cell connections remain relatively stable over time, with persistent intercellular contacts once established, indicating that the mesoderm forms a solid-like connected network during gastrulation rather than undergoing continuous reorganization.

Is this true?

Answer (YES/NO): NO